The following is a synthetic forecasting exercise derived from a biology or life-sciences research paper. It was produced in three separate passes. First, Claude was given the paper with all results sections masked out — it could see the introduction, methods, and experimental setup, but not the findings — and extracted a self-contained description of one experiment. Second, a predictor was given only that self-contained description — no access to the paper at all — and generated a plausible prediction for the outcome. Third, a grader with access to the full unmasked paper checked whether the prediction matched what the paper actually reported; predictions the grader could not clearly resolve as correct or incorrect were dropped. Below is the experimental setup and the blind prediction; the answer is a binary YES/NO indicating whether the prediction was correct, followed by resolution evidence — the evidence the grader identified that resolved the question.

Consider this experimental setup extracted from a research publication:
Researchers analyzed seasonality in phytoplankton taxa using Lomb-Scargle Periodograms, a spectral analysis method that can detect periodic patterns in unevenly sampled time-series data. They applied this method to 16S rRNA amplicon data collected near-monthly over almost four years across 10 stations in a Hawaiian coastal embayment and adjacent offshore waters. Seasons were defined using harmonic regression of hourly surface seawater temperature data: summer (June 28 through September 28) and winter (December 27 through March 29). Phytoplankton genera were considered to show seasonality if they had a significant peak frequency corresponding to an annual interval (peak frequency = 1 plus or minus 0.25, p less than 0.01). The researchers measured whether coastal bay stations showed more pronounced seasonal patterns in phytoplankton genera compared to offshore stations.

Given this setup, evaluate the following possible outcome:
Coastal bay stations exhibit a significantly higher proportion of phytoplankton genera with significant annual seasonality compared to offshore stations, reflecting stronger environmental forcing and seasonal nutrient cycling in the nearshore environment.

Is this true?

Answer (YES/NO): YES